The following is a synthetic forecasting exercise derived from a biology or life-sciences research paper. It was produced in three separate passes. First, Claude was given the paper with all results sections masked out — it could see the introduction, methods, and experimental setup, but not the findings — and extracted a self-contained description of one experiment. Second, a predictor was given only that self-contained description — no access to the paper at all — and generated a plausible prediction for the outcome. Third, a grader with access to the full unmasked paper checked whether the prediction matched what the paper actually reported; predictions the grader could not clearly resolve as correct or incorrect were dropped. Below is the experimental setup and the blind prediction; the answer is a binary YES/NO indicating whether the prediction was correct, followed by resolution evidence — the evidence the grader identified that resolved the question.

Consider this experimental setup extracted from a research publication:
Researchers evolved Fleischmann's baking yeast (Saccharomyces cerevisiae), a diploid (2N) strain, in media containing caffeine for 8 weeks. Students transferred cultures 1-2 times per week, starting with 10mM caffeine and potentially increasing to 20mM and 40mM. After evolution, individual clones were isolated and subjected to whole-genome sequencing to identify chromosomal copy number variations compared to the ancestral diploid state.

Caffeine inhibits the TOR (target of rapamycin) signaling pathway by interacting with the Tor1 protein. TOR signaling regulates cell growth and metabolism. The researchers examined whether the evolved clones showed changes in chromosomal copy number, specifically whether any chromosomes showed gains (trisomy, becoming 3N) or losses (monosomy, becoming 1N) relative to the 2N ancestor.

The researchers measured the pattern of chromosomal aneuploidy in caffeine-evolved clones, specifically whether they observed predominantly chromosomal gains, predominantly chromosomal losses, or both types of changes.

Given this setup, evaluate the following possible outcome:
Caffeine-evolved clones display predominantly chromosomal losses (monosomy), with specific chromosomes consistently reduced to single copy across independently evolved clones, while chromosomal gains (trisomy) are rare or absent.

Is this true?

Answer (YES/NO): NO